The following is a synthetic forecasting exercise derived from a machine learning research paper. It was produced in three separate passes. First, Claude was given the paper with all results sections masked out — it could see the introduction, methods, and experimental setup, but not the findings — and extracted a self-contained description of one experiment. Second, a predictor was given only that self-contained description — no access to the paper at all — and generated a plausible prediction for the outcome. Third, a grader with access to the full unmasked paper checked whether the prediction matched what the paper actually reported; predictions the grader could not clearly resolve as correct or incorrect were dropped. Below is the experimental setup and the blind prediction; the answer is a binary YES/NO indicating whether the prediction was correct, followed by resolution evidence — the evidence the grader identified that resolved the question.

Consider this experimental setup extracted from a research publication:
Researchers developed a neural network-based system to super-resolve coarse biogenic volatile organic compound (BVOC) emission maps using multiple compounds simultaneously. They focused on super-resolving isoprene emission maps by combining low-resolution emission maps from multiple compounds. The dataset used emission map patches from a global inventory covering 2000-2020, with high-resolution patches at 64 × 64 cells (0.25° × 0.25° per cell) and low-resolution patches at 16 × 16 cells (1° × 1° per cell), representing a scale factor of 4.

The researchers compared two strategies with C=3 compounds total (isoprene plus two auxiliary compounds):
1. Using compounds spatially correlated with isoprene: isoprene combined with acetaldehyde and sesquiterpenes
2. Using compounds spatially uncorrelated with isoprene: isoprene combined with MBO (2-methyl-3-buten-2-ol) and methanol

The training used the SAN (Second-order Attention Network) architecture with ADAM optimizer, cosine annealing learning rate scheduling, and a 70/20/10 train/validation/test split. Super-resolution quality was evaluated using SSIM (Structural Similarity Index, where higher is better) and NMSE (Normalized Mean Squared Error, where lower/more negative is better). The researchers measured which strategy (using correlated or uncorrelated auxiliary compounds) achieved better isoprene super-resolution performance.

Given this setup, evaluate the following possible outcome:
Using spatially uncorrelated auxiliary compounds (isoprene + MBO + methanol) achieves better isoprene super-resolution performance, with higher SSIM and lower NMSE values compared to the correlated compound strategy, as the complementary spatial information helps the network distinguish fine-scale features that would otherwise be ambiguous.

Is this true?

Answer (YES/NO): YES